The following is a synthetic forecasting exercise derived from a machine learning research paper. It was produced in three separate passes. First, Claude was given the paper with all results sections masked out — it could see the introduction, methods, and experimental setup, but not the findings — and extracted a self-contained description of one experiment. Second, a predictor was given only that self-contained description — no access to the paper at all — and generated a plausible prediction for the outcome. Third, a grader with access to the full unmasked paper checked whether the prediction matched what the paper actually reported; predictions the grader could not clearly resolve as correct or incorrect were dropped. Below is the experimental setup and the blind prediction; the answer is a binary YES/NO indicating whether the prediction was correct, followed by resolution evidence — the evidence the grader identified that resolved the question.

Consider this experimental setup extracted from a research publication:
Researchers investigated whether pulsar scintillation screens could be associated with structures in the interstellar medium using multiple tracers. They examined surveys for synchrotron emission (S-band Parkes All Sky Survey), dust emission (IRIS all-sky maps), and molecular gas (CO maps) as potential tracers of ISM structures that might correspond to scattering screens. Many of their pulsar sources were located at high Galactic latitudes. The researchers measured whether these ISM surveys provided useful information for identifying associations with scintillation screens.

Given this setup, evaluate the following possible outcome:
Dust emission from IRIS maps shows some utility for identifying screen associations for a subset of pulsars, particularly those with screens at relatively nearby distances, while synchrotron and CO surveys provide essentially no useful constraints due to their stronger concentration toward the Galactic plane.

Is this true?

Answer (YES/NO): NO